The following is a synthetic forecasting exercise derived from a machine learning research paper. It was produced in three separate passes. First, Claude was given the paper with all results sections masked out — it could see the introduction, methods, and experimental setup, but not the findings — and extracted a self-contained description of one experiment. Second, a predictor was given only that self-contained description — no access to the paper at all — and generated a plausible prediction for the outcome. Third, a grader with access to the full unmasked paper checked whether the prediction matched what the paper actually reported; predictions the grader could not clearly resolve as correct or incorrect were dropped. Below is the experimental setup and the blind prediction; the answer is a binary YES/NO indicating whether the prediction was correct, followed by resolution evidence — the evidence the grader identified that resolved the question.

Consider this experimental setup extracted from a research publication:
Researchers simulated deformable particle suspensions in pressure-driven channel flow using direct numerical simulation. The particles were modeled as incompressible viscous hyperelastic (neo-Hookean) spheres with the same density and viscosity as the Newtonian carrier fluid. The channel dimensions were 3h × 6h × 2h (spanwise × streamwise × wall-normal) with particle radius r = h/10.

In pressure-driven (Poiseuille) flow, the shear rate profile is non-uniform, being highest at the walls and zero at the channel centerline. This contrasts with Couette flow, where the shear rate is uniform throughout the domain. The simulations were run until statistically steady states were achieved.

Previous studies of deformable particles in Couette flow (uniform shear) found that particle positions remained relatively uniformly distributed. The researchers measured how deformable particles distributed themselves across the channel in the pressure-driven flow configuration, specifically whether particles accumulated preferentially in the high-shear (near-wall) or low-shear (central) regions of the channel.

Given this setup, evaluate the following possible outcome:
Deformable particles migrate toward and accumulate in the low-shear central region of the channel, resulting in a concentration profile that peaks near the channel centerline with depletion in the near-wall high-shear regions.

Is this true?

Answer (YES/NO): NO